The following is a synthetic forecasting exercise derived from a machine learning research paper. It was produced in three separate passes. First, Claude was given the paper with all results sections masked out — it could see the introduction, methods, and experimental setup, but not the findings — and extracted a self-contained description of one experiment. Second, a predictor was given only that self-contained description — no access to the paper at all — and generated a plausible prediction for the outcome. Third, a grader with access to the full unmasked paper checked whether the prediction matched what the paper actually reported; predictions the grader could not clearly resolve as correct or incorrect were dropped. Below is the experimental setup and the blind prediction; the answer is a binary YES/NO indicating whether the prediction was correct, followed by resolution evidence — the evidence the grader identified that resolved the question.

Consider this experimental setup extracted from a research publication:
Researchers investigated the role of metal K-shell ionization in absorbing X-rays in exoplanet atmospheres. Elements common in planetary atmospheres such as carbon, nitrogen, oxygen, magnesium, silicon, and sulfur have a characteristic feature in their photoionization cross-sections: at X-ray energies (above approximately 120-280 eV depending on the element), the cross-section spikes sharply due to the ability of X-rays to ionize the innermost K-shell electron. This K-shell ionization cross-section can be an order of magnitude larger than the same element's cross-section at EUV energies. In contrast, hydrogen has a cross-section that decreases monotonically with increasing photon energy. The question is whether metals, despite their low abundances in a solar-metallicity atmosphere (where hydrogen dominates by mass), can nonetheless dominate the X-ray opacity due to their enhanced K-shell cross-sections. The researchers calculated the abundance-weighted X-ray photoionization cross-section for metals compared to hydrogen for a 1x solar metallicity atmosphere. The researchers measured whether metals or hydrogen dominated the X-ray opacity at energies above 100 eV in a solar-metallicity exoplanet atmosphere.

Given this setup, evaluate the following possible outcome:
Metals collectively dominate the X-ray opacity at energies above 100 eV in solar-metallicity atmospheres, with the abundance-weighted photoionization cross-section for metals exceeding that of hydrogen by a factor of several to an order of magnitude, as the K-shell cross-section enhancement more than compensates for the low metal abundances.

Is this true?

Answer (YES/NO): YES